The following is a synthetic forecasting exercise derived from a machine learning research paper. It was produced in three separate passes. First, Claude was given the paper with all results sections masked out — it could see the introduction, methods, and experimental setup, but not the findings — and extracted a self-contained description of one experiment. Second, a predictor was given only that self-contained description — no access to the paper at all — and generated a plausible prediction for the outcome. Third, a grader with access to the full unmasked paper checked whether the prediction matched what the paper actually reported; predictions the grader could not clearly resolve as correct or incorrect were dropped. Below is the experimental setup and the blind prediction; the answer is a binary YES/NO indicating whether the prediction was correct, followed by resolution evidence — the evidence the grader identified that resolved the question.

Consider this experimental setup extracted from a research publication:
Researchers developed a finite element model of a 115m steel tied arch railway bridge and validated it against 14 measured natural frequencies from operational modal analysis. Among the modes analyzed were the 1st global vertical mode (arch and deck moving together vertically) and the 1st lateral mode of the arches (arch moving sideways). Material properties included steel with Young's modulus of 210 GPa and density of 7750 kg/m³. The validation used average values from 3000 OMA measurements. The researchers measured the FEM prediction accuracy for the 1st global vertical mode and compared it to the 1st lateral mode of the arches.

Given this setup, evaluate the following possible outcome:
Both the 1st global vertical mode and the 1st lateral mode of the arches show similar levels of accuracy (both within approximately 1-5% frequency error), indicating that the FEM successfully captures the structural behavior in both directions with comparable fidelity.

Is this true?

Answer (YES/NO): NO